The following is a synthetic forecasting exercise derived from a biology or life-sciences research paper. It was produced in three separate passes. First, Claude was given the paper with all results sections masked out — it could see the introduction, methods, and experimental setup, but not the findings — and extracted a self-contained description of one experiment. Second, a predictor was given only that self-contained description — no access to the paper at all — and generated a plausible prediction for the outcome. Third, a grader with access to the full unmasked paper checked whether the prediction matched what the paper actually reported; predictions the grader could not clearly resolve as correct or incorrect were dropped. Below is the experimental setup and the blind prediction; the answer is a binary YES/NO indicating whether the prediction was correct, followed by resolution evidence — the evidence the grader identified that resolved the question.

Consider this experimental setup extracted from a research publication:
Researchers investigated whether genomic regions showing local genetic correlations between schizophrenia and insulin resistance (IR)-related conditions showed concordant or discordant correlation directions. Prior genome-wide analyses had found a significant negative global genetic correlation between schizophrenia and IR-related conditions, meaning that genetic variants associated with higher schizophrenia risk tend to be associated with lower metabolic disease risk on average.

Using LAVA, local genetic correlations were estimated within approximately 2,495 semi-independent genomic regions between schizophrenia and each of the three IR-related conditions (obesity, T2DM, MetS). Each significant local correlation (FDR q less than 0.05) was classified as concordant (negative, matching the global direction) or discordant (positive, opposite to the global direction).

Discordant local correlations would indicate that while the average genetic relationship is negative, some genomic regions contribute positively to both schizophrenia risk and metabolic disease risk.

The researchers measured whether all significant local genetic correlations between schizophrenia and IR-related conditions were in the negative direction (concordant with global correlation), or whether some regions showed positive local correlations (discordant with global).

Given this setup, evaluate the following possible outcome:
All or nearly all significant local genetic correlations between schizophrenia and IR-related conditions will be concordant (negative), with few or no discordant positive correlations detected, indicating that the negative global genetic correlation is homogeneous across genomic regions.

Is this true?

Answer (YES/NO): NO